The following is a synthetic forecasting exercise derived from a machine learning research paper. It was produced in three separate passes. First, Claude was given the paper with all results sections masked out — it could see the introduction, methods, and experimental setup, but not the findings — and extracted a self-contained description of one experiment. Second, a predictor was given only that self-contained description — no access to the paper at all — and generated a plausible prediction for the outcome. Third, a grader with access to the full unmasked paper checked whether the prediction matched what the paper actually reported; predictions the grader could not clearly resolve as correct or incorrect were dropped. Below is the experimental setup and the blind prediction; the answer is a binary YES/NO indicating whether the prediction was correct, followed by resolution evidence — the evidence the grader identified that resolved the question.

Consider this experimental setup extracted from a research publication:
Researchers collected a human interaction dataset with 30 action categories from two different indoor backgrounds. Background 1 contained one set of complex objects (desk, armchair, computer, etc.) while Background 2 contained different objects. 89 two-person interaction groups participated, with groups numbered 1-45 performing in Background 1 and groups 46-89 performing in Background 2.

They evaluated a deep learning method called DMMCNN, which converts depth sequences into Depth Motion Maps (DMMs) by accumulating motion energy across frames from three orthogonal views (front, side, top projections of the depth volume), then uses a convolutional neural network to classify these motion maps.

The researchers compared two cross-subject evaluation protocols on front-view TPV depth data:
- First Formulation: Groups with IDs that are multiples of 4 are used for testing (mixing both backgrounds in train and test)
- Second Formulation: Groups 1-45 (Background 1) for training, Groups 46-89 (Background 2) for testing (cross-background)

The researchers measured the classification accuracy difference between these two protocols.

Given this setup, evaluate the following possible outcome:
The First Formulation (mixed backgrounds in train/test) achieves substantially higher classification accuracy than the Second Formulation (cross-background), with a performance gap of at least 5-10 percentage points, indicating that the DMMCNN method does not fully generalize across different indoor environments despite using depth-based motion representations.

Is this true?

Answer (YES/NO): YES